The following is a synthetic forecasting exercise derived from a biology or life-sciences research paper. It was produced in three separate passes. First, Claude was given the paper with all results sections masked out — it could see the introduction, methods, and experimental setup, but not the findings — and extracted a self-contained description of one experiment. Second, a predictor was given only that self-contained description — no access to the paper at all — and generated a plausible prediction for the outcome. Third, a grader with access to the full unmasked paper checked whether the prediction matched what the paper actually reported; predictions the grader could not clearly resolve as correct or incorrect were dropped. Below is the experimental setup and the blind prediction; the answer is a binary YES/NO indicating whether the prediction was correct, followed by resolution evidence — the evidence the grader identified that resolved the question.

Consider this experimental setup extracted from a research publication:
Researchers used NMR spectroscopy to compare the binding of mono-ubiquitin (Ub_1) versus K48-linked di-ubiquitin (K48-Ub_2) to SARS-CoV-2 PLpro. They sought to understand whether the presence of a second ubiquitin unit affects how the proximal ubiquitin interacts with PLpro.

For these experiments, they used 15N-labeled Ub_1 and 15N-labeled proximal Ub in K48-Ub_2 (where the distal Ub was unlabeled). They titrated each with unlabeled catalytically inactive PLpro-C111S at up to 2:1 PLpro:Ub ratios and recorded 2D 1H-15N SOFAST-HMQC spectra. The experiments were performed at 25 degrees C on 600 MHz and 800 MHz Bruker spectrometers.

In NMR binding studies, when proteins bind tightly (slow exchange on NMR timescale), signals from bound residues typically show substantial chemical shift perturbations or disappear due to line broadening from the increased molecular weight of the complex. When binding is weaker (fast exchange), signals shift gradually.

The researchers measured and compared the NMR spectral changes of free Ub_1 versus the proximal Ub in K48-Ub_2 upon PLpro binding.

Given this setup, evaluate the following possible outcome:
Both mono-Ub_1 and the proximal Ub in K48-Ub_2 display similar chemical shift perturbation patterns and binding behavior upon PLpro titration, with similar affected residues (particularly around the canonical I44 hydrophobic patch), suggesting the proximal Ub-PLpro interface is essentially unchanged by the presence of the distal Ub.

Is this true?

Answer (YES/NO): NO